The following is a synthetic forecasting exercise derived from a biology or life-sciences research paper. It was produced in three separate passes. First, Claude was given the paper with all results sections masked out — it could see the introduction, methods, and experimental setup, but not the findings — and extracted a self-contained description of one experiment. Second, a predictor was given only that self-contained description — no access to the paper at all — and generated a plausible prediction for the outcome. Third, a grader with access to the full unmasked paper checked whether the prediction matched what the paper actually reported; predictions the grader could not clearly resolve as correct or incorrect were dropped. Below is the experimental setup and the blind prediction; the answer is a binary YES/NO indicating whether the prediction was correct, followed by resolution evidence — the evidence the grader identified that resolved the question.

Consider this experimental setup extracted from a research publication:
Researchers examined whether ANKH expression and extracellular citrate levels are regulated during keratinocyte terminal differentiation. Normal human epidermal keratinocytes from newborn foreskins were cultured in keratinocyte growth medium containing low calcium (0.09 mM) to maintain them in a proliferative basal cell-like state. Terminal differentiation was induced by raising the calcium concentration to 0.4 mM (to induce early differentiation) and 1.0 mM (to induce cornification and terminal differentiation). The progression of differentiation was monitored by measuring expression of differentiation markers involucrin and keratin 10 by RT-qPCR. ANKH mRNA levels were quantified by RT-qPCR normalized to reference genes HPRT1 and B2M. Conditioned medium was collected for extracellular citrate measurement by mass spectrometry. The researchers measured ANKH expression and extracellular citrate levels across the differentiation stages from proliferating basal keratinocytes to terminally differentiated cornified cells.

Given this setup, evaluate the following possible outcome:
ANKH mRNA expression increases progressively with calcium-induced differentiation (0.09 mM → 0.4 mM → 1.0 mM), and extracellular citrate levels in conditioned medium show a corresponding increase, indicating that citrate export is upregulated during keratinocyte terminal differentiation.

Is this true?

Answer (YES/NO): NO